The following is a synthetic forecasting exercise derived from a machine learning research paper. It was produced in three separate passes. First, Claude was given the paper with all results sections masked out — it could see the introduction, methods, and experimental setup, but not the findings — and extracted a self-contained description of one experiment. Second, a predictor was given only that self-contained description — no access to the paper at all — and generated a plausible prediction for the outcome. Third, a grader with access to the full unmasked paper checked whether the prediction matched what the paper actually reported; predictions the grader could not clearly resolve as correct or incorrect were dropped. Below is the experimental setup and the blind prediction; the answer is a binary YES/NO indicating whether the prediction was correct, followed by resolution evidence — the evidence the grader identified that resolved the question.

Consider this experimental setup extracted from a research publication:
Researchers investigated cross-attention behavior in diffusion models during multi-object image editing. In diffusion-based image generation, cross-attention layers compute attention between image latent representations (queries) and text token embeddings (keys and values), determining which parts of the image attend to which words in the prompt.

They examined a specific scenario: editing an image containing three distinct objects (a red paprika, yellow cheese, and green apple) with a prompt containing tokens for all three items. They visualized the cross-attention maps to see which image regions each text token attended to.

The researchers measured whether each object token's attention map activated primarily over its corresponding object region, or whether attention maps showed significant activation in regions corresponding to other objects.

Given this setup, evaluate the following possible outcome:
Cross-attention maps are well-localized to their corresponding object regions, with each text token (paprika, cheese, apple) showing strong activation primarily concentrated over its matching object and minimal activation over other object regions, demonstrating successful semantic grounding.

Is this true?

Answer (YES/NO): NO